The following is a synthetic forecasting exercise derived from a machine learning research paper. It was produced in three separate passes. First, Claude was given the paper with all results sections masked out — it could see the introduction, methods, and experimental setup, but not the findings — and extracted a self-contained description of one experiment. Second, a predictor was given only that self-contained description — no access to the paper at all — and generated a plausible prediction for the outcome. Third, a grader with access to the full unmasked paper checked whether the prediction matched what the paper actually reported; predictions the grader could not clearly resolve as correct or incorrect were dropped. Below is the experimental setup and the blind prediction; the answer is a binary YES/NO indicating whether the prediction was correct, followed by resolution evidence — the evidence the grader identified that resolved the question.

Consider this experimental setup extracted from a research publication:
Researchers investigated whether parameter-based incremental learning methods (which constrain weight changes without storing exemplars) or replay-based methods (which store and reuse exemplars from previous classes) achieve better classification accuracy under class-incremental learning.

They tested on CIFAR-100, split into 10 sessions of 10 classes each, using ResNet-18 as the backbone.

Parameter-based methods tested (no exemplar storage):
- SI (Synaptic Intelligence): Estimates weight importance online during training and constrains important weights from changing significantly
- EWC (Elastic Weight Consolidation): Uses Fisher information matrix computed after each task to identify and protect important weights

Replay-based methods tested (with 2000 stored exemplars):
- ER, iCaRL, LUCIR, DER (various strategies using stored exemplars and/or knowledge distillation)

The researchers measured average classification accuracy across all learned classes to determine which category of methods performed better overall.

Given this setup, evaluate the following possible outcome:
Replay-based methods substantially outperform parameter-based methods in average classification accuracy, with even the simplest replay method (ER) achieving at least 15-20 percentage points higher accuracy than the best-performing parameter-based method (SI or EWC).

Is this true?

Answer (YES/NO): YES